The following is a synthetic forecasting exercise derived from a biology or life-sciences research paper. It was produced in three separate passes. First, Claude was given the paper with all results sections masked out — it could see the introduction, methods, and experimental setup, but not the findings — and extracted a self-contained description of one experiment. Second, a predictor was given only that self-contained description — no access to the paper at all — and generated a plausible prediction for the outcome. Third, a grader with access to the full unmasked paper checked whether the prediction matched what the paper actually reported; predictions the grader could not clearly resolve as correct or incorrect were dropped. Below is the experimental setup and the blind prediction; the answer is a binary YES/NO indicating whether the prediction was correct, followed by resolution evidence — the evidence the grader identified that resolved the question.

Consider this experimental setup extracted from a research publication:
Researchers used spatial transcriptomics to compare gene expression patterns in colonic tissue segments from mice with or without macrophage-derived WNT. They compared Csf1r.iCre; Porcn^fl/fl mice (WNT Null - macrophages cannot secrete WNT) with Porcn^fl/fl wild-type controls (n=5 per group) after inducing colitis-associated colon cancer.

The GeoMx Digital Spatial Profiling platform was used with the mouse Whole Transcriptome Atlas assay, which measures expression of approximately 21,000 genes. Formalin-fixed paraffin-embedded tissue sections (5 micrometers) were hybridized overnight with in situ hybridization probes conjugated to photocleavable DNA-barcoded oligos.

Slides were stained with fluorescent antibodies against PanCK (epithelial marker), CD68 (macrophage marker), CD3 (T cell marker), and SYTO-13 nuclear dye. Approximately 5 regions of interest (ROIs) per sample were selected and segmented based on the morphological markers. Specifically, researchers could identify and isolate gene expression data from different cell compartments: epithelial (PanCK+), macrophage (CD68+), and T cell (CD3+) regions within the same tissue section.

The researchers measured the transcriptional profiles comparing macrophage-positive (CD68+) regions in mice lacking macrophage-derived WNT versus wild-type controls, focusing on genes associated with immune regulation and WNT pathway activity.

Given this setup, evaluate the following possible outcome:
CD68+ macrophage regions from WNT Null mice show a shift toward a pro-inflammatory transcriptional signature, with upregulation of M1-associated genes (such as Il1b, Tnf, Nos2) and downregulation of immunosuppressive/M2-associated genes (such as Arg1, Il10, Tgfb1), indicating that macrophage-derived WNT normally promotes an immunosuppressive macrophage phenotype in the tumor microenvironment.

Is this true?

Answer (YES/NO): NO